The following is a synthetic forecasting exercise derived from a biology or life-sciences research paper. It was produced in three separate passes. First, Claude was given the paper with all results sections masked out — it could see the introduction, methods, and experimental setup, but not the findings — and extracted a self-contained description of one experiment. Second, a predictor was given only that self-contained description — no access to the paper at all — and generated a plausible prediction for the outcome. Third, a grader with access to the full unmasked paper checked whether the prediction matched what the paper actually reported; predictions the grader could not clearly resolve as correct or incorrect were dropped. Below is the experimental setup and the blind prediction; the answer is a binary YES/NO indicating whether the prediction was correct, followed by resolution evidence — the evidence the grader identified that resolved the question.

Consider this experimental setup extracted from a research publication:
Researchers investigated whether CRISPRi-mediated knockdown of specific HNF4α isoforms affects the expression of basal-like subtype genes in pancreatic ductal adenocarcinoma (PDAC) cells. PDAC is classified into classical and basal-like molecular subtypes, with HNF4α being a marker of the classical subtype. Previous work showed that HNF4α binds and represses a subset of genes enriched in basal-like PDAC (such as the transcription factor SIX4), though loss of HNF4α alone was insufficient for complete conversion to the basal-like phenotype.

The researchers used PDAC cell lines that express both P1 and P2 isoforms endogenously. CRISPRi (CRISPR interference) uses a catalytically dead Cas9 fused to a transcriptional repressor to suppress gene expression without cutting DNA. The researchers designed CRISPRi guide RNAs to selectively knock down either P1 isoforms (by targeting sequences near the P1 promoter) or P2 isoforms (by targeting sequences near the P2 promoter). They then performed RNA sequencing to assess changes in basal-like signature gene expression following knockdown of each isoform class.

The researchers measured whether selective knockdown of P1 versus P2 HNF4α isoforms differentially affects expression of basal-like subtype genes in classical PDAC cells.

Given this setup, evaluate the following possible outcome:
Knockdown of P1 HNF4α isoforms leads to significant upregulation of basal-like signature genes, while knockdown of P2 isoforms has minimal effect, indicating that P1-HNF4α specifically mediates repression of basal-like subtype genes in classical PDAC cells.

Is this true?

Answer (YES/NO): NO